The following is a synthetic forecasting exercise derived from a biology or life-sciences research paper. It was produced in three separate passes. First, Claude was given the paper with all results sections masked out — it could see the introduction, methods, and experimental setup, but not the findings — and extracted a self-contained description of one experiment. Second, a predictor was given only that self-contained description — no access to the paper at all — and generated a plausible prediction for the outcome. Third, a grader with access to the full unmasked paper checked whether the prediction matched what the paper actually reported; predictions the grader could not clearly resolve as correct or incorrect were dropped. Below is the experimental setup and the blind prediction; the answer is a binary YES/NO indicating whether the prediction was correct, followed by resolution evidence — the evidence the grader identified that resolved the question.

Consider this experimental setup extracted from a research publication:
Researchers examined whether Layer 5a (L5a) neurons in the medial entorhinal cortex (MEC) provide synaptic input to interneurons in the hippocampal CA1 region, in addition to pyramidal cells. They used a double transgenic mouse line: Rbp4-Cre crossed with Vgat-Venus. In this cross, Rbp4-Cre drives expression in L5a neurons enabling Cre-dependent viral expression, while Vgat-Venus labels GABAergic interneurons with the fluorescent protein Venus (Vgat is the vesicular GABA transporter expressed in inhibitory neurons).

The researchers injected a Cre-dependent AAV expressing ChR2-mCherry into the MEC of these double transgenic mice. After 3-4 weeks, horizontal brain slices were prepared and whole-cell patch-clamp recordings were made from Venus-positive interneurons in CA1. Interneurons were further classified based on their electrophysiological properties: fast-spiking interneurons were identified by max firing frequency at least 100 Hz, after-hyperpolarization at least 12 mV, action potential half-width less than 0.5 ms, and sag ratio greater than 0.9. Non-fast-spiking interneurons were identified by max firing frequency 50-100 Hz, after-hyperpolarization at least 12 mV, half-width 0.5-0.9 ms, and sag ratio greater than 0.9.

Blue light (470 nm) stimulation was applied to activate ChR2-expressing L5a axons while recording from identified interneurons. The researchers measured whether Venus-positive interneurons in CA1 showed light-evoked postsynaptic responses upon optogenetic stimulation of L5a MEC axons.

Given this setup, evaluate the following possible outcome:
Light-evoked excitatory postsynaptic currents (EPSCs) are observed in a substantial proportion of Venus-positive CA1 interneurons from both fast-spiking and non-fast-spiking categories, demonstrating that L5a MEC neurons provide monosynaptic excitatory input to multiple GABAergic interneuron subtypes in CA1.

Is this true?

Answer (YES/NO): YES